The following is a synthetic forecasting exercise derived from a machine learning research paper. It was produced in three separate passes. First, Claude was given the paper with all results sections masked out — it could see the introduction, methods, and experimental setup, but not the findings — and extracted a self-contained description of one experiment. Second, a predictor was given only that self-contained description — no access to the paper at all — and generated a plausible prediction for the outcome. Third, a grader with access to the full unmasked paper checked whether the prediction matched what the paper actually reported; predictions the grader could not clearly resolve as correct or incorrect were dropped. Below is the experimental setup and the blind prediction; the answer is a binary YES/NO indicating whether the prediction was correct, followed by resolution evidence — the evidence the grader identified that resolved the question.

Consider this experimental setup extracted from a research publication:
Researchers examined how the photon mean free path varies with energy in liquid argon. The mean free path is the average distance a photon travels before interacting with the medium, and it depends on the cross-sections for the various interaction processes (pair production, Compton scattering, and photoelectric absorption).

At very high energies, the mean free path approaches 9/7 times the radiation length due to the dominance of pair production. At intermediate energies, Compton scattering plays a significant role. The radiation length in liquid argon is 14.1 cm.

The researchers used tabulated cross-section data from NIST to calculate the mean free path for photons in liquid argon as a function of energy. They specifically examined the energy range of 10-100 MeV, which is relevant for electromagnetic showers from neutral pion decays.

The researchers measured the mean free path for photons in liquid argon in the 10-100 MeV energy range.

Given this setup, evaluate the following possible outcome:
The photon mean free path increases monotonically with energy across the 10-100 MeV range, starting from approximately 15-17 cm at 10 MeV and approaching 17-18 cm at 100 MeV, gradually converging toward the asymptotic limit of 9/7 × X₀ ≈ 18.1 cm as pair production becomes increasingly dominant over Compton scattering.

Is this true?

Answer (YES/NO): NO